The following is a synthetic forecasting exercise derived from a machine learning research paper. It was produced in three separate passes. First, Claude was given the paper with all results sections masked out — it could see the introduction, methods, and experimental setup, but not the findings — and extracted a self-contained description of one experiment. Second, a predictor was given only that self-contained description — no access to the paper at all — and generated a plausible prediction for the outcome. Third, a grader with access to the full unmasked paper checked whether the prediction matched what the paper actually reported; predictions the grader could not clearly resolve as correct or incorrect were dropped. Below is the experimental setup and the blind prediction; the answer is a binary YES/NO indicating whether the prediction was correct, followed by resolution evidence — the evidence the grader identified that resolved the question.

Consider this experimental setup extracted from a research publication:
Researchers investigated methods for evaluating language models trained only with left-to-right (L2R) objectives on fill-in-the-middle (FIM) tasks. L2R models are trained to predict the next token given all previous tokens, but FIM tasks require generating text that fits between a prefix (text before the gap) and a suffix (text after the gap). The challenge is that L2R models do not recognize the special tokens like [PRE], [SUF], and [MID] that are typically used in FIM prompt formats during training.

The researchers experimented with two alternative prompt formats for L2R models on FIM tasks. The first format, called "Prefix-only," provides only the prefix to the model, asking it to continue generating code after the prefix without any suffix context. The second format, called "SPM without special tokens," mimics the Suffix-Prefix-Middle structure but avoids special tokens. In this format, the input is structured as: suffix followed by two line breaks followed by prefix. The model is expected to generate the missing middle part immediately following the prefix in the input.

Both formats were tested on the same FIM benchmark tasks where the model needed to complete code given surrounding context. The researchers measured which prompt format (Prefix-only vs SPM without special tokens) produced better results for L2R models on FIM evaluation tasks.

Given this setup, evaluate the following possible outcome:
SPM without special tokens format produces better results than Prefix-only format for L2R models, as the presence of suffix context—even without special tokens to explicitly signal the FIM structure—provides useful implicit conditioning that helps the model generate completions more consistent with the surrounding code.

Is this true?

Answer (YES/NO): YES